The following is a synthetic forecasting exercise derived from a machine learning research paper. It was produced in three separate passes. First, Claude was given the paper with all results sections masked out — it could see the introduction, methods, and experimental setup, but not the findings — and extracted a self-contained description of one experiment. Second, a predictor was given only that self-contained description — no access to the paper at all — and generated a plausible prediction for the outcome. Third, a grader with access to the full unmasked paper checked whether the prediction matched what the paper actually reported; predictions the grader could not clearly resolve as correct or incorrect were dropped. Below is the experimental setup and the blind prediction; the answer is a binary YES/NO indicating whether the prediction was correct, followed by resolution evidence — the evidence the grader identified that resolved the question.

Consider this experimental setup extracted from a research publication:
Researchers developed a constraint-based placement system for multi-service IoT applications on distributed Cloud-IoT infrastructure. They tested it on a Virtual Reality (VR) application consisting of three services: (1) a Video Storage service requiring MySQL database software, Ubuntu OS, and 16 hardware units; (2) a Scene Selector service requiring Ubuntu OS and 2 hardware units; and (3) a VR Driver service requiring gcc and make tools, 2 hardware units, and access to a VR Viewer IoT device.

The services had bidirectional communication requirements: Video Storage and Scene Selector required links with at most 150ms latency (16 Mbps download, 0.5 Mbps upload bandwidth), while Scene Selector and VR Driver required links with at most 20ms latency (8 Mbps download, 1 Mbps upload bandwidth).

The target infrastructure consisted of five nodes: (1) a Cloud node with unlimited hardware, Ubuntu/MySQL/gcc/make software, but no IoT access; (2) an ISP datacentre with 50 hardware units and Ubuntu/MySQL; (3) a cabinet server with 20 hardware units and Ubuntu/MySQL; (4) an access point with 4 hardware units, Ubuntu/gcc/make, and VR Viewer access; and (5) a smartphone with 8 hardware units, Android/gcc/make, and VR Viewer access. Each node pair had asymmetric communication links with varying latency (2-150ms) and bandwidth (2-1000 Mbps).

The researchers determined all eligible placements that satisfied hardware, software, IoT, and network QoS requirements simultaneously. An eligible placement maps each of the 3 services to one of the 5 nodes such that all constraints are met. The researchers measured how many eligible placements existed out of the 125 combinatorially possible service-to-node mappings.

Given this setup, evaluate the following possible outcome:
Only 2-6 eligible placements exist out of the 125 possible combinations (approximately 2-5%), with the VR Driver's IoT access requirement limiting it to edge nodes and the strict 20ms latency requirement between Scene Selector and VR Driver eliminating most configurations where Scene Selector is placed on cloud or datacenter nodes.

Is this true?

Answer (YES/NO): NO